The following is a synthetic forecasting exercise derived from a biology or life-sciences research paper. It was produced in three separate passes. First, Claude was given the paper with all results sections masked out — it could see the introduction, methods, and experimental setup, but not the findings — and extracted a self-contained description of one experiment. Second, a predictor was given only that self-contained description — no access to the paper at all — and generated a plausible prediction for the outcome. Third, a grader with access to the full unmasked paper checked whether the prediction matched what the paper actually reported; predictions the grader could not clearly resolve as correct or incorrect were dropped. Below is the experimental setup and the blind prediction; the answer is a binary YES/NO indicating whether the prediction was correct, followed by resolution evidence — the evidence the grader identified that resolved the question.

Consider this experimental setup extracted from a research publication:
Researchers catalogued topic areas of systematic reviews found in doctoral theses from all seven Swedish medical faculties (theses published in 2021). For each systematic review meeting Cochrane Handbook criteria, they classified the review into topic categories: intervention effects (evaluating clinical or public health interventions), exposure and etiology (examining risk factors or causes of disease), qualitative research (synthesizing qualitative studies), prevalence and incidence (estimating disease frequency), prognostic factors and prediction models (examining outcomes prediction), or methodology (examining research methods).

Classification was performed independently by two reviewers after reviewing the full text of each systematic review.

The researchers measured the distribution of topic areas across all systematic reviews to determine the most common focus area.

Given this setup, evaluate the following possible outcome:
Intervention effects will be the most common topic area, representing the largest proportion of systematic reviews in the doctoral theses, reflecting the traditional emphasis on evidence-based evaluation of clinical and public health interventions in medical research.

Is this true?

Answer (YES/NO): YES